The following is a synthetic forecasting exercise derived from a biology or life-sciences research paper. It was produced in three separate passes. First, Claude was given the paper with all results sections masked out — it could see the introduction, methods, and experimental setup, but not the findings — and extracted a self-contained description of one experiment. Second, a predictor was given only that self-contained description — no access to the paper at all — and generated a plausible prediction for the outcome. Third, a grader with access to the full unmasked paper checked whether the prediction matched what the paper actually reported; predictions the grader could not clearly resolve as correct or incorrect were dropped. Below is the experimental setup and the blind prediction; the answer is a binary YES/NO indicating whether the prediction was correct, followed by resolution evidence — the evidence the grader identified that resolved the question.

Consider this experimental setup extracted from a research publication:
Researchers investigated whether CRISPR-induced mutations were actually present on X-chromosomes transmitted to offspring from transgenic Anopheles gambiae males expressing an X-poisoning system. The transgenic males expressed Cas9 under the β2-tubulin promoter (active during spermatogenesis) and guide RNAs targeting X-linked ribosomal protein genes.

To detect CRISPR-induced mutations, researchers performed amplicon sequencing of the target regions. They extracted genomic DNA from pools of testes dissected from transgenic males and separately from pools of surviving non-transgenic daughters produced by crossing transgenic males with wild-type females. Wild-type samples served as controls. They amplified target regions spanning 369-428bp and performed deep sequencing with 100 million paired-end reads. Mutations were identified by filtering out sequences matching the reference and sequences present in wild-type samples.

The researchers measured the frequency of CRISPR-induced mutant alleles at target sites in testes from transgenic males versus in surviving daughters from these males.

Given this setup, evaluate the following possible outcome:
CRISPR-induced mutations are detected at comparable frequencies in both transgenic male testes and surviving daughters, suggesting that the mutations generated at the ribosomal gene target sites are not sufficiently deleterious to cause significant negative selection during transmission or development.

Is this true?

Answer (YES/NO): NO